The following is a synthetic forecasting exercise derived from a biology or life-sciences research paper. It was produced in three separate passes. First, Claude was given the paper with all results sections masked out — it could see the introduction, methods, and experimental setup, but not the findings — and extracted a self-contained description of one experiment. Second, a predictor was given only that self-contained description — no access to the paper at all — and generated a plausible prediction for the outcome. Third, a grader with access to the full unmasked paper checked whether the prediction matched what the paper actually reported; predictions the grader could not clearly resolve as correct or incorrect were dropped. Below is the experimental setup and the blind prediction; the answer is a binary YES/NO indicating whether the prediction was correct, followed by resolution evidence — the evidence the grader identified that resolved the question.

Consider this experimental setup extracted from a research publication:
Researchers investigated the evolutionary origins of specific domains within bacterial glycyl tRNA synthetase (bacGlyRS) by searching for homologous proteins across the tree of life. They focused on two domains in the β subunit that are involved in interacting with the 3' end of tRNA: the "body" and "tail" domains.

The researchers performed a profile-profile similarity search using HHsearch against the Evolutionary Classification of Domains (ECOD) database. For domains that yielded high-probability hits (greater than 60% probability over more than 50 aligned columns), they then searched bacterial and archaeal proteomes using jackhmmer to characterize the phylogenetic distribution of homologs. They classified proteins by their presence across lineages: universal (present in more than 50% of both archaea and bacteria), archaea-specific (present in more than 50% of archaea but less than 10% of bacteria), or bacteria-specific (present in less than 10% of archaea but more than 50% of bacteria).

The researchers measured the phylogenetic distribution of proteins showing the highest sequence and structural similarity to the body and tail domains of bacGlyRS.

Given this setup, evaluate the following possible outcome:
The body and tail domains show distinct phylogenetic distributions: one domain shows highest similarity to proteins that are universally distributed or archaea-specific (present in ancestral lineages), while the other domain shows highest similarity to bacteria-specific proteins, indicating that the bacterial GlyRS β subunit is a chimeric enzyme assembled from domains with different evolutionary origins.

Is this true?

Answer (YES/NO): NO